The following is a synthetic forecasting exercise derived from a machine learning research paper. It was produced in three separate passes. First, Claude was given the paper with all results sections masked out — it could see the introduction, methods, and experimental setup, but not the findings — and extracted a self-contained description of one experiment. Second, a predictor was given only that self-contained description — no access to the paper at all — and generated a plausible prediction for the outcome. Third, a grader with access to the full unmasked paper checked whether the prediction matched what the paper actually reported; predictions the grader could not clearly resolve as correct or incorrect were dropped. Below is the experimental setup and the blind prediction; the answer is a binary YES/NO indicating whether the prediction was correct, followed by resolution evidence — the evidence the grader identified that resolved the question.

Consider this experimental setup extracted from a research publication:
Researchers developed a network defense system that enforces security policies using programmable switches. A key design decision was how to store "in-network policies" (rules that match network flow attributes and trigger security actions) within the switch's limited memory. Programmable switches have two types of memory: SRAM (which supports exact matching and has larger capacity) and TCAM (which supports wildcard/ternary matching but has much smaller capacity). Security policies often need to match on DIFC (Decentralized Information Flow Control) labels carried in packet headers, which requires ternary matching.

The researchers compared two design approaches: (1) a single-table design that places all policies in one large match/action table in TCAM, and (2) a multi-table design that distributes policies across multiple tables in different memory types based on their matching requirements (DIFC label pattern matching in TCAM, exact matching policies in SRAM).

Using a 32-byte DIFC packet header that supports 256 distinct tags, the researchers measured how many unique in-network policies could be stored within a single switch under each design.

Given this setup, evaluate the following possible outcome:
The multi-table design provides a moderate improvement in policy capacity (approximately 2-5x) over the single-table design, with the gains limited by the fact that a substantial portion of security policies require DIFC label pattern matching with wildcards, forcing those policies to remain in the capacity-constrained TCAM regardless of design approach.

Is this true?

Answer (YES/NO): NO